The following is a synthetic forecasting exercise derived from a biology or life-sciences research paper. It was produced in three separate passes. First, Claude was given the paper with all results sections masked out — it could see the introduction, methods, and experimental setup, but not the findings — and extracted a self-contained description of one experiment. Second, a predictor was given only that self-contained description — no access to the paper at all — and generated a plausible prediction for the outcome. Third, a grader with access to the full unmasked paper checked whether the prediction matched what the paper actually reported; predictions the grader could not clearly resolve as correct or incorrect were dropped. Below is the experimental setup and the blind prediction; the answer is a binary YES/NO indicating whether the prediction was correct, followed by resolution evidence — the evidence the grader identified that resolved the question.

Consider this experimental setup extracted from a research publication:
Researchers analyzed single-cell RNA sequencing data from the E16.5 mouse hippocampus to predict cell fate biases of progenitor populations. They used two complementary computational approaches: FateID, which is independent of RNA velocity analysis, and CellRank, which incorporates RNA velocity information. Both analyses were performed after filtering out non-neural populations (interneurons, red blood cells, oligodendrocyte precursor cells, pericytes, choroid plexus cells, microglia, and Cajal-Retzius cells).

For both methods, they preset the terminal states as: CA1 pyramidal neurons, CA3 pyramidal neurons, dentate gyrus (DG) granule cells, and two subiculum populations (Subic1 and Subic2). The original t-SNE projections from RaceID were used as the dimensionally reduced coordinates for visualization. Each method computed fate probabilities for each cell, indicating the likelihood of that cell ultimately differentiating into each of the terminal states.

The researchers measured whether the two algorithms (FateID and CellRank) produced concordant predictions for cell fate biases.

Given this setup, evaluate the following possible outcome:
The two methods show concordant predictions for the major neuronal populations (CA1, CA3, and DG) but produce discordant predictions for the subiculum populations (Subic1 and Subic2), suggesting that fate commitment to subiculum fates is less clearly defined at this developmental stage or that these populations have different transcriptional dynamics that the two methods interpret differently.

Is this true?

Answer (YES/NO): NO